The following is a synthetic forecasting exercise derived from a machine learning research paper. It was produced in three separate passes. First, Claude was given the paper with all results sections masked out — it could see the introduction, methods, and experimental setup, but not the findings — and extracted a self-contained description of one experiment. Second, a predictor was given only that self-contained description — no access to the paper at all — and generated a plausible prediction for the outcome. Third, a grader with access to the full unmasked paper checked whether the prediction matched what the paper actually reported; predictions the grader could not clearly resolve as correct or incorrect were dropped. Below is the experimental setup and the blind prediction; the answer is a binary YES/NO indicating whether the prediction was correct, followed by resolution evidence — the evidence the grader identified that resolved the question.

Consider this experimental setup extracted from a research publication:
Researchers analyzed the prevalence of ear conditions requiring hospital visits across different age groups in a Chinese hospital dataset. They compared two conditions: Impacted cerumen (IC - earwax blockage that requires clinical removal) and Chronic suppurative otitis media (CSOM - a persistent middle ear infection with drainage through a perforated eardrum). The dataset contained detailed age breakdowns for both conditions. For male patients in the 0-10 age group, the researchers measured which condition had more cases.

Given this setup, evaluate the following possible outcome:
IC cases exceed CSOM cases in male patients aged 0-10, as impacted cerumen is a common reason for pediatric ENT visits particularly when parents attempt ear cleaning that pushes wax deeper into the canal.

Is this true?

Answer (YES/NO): YES